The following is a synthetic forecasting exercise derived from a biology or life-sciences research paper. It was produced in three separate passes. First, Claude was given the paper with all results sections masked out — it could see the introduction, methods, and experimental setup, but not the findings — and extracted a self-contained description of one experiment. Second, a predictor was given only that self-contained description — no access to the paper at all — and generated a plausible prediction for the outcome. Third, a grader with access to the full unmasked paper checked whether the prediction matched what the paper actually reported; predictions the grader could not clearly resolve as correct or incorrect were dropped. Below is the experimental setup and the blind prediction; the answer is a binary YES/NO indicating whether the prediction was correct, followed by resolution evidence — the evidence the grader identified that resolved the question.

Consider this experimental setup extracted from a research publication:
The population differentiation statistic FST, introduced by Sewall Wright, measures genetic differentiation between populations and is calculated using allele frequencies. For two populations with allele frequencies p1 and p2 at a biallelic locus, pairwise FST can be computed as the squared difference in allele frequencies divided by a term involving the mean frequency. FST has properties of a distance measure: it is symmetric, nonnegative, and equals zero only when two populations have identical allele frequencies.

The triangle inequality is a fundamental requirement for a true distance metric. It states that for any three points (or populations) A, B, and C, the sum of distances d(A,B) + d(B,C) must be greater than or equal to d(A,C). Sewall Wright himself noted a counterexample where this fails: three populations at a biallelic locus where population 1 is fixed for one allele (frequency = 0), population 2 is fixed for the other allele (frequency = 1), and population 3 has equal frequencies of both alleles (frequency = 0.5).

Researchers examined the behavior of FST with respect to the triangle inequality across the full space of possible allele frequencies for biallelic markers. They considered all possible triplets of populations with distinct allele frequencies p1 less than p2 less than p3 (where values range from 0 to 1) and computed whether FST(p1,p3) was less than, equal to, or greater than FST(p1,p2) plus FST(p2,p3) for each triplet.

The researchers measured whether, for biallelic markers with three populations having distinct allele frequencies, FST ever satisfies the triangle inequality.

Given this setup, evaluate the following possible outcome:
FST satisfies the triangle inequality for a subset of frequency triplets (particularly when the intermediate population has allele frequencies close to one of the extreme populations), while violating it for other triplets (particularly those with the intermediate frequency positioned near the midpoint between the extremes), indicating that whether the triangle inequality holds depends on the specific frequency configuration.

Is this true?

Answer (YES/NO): NO